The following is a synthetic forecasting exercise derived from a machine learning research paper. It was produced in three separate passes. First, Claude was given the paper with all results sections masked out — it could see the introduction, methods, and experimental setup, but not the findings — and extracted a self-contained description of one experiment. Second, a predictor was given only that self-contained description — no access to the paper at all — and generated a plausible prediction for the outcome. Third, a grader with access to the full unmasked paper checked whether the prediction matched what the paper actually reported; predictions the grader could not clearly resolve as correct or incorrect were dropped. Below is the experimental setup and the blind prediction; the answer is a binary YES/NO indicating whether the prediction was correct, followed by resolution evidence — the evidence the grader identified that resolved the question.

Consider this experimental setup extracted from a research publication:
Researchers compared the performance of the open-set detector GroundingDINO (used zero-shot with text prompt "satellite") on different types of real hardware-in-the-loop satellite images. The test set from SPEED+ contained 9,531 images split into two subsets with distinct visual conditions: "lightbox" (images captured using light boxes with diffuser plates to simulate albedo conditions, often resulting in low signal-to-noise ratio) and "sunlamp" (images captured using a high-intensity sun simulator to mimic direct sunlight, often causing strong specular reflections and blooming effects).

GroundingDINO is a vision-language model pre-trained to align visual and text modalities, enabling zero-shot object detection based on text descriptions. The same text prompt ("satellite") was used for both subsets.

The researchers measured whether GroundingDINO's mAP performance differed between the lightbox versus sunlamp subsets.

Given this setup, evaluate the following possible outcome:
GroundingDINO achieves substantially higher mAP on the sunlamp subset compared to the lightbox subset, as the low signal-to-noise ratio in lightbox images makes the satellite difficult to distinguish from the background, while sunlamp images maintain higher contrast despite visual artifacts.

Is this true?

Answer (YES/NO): YES